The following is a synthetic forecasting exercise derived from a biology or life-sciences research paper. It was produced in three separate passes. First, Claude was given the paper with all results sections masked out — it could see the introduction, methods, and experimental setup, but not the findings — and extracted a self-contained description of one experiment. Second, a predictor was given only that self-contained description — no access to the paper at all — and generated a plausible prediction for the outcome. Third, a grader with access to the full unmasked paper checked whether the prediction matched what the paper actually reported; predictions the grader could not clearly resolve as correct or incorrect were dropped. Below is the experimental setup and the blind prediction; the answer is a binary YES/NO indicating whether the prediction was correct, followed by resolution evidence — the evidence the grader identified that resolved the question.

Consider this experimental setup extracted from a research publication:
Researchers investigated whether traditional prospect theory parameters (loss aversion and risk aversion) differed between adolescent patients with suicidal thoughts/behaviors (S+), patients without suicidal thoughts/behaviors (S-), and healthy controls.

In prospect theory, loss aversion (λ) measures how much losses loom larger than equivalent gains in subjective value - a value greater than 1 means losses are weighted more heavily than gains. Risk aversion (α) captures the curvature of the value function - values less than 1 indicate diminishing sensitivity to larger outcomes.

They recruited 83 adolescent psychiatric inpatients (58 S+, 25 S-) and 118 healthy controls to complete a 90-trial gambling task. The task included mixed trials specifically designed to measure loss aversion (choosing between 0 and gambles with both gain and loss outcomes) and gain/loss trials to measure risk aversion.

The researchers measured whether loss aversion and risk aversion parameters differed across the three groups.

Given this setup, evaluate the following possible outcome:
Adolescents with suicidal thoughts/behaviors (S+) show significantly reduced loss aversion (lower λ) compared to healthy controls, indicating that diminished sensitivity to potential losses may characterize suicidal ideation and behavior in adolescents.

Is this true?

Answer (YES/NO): NO